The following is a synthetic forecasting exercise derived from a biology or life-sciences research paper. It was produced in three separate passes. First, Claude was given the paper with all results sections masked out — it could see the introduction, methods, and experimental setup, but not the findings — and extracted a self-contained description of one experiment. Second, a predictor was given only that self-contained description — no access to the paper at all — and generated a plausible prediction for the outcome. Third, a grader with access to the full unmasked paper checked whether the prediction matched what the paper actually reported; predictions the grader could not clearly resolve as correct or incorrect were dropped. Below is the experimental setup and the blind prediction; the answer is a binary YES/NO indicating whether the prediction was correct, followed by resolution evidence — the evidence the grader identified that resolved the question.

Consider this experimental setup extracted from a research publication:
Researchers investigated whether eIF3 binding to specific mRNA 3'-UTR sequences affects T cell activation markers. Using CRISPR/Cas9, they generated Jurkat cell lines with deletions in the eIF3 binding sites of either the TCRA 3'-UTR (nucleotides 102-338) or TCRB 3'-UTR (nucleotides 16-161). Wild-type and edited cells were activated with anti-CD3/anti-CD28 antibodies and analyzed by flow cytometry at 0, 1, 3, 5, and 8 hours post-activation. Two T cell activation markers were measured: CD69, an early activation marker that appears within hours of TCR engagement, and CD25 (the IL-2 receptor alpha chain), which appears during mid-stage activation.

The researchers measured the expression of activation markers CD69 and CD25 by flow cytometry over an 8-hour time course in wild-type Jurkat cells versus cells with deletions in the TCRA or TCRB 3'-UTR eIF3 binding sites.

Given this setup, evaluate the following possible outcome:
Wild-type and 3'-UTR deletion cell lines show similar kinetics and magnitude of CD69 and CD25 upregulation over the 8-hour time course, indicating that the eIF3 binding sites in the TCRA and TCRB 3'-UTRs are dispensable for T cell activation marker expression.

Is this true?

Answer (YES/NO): NO